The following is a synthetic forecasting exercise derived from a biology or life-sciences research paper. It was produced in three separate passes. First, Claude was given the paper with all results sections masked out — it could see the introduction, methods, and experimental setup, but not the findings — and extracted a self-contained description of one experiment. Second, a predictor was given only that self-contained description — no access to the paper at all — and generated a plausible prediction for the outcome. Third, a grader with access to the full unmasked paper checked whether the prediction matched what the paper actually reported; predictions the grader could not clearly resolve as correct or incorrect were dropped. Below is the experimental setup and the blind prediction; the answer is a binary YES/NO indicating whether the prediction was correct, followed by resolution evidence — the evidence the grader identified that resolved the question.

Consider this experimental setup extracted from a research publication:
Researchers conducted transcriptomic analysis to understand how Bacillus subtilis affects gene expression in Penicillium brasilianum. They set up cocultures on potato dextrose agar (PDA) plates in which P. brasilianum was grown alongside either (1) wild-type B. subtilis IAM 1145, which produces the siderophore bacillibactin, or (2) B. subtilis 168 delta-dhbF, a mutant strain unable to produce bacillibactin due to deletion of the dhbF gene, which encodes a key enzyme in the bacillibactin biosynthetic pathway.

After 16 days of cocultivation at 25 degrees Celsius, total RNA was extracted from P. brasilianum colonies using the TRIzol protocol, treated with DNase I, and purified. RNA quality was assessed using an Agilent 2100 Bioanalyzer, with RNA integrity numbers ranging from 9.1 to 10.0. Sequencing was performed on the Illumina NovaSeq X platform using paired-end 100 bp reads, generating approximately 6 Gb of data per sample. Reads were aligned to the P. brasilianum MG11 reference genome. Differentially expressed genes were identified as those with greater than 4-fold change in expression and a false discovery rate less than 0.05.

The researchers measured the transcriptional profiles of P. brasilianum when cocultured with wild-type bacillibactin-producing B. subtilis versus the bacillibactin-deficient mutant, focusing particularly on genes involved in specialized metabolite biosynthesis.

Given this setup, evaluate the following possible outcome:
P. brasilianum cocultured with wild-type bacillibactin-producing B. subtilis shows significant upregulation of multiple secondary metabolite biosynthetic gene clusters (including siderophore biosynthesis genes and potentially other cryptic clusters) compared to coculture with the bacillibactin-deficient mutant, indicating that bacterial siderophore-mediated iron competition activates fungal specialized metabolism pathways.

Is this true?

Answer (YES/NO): NO